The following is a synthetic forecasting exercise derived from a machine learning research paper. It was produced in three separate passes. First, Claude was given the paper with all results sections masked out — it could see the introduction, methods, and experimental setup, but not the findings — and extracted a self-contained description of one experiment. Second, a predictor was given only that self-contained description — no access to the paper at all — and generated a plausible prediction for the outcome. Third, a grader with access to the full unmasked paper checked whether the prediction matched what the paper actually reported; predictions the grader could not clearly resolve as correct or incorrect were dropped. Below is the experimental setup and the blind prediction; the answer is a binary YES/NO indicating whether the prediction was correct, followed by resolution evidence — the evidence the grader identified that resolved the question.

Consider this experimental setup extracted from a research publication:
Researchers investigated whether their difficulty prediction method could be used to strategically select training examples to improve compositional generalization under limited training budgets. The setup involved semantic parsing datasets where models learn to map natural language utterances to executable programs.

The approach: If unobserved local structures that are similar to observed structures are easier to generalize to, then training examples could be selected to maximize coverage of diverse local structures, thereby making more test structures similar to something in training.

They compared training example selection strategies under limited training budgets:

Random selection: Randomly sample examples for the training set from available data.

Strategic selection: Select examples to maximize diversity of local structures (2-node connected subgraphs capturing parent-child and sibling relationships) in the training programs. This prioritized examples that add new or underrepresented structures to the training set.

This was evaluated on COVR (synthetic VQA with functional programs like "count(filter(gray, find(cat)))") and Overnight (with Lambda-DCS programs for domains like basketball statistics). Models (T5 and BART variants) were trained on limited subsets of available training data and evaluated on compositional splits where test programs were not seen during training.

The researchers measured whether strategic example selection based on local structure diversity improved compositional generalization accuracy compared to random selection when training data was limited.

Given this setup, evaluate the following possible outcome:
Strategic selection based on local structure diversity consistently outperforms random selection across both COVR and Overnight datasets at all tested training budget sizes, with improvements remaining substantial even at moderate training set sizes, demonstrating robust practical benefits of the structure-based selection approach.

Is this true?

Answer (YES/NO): NO